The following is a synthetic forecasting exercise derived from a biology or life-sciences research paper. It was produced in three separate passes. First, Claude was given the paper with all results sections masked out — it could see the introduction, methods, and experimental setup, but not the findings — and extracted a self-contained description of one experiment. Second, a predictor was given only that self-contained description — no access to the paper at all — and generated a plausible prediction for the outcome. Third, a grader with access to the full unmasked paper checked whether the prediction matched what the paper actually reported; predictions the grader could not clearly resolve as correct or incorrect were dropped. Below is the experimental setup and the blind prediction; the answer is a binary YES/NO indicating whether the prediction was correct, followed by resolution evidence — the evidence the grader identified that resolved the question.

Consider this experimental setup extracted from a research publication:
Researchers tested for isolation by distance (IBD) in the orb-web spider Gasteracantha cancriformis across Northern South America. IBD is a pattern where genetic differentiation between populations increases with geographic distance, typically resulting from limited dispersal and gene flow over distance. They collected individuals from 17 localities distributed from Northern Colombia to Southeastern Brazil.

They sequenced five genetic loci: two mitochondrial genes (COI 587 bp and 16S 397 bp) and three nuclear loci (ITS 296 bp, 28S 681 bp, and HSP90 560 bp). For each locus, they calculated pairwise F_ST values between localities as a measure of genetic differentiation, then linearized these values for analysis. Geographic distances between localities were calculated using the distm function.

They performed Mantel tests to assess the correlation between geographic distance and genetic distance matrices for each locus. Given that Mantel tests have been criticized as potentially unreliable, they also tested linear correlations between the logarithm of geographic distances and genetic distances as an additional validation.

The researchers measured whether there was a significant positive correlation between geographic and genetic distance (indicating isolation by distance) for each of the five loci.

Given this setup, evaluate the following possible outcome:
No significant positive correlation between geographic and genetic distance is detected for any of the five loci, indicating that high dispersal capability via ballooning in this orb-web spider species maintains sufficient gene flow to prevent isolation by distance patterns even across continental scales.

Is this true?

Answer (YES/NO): YES